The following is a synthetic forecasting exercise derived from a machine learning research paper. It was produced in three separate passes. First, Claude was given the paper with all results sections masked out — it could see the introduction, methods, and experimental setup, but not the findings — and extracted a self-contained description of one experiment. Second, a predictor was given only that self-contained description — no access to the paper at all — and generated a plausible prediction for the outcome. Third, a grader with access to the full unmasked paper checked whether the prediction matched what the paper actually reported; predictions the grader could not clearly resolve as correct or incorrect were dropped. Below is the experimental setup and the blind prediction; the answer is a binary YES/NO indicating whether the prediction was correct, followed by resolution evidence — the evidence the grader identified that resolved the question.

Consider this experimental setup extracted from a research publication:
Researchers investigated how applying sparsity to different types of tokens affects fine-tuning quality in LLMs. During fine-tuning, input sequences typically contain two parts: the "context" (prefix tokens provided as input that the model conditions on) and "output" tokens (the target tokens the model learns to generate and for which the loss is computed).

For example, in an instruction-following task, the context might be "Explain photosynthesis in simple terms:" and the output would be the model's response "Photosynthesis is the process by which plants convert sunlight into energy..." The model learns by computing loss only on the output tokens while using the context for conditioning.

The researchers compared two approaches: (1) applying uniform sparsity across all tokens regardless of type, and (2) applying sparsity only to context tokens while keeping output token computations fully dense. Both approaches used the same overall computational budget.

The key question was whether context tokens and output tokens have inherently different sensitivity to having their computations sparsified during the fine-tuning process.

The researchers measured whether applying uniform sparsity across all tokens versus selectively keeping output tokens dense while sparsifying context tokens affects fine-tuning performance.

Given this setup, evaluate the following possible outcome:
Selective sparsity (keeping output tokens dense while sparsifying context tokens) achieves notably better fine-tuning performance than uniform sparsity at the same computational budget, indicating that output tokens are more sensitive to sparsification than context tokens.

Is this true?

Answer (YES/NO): YES